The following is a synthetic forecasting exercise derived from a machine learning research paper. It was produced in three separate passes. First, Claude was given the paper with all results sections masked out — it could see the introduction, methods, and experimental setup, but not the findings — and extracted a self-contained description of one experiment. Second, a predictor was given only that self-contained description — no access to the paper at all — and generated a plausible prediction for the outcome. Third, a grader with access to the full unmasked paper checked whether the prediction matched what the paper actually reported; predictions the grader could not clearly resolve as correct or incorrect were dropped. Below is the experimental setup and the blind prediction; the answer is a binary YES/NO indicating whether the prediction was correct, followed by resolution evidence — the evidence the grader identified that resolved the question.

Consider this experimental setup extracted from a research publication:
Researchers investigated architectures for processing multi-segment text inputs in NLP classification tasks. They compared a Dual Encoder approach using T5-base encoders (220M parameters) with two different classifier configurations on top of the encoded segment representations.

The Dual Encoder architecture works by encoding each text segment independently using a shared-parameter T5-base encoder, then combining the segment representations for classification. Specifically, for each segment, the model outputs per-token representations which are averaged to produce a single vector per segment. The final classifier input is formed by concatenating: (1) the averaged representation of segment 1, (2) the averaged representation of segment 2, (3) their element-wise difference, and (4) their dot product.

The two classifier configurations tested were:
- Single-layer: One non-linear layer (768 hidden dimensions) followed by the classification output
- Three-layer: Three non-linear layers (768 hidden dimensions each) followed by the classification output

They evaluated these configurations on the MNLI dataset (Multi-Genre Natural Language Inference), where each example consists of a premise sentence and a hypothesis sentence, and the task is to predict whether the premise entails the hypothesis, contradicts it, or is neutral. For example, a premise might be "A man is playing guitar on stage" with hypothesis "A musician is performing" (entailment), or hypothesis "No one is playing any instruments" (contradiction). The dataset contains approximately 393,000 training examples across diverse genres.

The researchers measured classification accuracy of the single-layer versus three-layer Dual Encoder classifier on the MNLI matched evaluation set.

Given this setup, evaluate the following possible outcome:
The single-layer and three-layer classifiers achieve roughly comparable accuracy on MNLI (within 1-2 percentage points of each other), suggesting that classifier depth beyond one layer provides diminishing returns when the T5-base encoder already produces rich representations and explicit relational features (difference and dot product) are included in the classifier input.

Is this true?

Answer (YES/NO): YES